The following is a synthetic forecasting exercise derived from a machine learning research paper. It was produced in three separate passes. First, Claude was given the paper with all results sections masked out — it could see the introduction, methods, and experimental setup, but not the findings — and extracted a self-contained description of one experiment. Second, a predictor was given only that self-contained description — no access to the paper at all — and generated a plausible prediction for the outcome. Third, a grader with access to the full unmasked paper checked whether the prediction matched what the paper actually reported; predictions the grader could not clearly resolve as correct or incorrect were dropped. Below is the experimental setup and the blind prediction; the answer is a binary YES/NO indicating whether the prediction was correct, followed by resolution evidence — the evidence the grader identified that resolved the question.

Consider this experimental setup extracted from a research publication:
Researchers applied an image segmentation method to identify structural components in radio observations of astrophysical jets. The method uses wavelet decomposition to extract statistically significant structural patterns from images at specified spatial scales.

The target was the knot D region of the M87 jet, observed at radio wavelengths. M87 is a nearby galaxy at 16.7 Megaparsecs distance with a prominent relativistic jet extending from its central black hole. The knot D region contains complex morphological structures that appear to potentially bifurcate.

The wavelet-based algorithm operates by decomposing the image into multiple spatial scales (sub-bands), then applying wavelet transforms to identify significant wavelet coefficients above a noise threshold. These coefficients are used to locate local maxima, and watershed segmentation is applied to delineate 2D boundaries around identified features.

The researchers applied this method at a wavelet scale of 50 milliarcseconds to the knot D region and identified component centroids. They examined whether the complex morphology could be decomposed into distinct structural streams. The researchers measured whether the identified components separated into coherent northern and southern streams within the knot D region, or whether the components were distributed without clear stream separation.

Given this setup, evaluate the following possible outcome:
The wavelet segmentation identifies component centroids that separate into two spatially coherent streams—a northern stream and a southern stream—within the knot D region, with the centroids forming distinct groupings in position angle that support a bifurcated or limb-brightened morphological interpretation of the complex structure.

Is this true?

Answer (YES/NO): YES